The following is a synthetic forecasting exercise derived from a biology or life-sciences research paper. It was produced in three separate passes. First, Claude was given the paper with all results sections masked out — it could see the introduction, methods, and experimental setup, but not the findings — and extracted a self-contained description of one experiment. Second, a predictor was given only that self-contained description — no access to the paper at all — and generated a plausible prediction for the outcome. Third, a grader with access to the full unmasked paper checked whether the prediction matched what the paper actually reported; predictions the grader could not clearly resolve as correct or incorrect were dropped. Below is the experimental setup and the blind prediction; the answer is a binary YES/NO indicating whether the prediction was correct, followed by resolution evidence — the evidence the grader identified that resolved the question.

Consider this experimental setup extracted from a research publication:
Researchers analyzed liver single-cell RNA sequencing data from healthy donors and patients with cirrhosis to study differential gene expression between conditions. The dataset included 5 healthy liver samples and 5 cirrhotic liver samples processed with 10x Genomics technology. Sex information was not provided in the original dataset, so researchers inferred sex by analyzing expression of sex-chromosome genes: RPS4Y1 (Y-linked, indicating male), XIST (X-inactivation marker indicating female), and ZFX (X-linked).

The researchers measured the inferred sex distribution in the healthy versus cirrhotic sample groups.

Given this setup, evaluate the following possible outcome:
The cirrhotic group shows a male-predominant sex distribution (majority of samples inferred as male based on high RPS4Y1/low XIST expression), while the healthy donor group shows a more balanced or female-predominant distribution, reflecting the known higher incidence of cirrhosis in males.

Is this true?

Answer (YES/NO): NO